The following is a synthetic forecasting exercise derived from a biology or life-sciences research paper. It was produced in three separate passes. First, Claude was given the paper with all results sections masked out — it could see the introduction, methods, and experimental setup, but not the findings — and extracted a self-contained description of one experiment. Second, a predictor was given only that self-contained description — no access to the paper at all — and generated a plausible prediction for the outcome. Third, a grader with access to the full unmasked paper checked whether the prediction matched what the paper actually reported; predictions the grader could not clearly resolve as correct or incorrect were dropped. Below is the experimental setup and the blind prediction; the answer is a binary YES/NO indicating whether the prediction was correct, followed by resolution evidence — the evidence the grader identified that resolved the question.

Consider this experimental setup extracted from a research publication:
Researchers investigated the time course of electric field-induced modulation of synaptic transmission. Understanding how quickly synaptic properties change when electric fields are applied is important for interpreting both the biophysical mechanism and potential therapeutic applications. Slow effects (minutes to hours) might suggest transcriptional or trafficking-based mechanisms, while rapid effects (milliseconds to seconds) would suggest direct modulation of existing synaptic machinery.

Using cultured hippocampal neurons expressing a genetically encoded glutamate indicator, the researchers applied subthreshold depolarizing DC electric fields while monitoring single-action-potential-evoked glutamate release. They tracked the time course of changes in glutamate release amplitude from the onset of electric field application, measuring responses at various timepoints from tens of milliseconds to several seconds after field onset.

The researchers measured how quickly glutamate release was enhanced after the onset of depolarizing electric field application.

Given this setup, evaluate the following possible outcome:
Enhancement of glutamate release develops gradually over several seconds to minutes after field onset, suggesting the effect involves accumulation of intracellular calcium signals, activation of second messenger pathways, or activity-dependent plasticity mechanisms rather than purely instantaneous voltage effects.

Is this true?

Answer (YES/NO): YES